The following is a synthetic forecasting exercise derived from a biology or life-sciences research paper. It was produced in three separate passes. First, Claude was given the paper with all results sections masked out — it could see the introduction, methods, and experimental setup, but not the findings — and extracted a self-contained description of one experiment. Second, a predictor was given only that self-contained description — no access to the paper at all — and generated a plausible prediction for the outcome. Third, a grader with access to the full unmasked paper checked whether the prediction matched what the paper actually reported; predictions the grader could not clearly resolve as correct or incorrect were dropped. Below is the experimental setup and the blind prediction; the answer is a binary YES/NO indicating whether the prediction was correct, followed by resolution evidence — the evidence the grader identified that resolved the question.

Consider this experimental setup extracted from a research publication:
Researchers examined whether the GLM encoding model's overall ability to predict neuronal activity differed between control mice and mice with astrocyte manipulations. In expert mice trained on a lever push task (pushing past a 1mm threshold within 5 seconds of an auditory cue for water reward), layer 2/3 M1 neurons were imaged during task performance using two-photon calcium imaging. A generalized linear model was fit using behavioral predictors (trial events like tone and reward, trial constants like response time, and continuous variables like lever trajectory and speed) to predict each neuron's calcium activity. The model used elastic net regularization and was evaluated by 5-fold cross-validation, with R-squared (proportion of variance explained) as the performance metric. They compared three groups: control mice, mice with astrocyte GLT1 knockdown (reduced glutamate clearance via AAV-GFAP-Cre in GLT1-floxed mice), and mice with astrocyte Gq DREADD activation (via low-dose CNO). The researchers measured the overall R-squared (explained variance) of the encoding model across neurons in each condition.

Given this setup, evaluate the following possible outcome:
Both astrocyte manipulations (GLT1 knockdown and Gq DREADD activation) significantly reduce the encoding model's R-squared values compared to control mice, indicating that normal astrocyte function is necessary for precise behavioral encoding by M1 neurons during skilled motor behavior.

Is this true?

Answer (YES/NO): YES